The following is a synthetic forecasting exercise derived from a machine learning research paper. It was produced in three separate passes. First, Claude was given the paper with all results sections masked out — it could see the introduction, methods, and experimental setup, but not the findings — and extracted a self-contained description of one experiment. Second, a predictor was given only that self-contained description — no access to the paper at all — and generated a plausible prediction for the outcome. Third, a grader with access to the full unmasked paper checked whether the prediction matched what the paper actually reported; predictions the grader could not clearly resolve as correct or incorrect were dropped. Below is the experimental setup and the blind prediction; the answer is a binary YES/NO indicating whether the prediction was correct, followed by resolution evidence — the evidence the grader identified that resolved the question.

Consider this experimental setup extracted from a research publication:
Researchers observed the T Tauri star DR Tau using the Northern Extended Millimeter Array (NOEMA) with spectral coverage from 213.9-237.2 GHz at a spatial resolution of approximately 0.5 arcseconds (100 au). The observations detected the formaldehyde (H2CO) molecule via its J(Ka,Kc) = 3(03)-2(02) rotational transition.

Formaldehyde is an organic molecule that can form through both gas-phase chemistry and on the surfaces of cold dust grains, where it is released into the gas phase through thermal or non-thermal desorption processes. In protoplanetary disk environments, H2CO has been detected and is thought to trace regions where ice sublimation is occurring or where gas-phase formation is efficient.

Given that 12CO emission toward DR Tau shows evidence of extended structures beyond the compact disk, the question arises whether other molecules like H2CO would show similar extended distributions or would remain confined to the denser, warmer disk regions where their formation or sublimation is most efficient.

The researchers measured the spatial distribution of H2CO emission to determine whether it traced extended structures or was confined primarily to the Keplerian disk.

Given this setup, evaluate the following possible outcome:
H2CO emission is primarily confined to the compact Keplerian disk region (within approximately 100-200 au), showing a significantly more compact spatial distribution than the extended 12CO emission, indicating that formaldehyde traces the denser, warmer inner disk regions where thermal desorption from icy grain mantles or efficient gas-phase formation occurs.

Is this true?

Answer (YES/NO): YES